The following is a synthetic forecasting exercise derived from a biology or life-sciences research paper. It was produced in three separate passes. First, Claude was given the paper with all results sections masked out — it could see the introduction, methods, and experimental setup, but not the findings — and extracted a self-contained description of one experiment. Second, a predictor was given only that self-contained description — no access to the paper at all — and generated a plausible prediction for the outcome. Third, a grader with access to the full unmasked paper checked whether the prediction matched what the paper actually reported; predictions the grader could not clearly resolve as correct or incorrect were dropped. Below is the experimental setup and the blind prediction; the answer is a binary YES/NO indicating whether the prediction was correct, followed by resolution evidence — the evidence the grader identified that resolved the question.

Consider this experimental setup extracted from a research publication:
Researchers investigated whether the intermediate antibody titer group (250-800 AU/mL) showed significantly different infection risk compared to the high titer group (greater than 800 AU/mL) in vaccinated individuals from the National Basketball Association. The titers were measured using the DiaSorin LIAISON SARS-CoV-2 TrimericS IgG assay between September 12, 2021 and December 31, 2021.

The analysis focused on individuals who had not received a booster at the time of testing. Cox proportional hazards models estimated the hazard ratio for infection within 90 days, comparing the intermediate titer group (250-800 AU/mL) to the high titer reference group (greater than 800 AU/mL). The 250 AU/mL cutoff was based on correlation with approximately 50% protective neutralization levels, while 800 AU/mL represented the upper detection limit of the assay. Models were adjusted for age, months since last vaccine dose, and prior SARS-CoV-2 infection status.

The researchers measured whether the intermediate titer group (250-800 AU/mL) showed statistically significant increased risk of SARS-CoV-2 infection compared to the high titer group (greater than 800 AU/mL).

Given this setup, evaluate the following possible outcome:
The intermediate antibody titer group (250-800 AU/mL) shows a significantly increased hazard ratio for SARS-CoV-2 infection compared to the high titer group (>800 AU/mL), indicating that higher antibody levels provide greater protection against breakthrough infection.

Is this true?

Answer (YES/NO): NO